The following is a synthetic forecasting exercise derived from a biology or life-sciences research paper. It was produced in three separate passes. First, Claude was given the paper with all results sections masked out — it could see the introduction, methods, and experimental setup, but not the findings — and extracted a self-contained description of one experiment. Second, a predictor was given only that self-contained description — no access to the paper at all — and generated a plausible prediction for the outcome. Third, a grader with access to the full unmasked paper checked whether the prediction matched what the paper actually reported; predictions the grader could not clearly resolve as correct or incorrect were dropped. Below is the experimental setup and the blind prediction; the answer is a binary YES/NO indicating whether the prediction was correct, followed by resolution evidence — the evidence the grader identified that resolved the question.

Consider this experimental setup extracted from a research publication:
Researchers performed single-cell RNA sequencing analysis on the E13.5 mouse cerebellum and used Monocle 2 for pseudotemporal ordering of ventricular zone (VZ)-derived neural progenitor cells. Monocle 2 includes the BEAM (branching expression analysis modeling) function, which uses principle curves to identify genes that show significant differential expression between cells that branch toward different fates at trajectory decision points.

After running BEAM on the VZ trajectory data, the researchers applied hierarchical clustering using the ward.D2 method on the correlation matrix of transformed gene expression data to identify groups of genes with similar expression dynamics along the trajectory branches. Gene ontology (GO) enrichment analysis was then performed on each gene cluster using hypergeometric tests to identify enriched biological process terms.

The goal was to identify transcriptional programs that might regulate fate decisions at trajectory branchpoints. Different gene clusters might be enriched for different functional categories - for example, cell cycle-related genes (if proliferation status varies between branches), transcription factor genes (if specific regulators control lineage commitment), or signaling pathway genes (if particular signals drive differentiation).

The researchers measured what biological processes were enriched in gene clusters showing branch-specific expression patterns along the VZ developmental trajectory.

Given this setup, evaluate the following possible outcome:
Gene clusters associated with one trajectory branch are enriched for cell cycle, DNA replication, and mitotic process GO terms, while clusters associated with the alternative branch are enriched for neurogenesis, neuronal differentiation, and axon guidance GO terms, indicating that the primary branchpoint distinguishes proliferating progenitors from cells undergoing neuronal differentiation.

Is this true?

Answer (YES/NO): NO